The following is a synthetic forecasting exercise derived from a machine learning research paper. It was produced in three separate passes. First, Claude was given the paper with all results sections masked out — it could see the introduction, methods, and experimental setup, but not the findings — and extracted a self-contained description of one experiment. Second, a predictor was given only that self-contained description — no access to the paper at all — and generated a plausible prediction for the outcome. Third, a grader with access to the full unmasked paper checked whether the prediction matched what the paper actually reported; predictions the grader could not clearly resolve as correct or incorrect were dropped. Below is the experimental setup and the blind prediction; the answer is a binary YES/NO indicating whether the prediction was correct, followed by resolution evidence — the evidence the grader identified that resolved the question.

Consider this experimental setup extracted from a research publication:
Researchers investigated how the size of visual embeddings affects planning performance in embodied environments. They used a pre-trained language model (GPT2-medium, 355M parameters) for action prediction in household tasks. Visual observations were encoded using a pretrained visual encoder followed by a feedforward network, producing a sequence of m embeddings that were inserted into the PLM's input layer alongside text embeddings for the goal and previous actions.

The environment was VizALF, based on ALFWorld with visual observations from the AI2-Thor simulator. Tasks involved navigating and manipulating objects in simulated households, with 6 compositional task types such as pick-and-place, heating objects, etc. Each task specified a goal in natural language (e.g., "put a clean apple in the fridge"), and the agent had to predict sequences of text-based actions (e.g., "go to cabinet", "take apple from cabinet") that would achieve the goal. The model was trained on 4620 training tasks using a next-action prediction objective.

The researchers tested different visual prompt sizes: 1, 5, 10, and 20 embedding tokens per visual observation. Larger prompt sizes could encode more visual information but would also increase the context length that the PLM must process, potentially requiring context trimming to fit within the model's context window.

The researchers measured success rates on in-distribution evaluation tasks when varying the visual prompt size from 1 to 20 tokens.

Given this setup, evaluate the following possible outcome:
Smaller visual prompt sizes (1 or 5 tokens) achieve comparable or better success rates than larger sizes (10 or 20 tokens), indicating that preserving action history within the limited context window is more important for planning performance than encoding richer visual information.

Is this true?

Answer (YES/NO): NO